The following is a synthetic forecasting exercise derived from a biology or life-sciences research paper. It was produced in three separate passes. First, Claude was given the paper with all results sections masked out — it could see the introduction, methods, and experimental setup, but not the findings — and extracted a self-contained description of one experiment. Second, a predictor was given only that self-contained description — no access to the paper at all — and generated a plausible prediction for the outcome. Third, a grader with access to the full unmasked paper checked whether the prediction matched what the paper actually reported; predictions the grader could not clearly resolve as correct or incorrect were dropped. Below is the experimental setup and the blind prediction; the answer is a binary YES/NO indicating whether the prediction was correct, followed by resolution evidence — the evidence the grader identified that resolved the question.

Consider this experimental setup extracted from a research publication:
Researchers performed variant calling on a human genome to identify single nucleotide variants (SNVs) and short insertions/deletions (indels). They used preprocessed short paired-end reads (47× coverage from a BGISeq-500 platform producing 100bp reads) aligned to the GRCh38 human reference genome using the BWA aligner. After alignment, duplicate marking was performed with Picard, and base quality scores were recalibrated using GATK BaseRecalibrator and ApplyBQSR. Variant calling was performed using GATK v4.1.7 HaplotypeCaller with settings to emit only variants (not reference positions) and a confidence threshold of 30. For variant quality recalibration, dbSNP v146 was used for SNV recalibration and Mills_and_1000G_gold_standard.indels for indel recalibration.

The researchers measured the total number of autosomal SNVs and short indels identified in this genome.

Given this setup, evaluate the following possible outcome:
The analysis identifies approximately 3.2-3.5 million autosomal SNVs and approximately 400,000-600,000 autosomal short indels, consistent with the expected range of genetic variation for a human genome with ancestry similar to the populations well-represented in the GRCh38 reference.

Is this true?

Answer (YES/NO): NO